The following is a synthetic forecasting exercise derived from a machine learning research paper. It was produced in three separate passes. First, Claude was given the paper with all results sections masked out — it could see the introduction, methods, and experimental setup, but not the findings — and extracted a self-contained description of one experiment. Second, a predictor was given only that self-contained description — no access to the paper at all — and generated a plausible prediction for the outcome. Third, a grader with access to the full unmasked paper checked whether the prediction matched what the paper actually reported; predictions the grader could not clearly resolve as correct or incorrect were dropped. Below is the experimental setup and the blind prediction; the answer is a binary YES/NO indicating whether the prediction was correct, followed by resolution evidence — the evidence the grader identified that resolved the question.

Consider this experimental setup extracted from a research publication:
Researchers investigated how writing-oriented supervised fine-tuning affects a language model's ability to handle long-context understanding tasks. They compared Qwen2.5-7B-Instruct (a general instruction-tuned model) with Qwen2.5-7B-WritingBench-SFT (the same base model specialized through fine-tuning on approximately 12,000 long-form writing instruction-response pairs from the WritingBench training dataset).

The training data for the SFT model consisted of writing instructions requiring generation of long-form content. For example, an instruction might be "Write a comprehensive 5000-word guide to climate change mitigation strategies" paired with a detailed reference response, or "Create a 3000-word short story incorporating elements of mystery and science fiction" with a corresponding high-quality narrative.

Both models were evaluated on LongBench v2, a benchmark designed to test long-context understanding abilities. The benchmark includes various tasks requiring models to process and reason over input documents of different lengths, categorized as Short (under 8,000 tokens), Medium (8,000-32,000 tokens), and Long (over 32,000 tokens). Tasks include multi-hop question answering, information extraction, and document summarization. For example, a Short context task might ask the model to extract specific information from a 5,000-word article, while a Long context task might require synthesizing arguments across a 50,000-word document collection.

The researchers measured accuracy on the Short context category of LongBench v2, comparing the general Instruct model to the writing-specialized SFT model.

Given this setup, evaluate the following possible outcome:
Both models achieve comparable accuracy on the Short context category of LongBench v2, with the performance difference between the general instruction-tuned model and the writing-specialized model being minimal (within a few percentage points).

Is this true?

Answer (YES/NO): NO